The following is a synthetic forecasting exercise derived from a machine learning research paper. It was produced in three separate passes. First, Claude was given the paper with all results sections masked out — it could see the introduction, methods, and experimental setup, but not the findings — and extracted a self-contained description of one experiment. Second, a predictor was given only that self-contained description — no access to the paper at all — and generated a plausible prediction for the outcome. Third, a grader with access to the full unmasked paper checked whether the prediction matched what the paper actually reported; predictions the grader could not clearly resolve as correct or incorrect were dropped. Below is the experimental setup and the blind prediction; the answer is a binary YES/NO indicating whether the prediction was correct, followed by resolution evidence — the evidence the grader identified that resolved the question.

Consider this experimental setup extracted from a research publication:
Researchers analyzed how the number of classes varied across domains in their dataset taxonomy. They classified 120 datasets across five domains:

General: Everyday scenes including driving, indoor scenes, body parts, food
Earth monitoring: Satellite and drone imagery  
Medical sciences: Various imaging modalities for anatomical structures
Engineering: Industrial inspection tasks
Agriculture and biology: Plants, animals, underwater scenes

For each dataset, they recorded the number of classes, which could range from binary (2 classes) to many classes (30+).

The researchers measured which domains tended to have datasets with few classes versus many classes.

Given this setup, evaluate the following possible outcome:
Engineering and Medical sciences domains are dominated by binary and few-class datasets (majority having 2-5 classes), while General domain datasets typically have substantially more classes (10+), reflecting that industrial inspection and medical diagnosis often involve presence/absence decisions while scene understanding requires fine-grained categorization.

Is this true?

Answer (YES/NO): NO